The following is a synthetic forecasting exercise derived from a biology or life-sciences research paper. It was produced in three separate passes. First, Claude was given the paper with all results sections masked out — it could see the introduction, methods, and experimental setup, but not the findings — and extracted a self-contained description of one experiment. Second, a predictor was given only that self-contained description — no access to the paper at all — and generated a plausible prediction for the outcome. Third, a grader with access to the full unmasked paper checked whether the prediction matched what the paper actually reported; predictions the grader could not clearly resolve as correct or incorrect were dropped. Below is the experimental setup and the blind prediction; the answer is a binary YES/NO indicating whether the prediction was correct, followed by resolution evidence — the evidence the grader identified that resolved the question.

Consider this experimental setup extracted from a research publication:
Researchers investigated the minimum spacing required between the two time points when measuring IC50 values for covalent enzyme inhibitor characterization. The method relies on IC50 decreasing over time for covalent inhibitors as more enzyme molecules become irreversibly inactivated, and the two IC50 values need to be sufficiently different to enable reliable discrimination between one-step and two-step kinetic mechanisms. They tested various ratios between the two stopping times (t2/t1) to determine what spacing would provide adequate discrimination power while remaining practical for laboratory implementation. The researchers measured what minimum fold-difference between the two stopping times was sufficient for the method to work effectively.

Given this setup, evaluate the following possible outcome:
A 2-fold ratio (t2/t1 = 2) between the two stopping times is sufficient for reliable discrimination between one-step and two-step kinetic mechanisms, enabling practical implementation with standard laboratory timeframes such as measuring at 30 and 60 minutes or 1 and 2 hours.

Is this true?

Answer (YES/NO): NO